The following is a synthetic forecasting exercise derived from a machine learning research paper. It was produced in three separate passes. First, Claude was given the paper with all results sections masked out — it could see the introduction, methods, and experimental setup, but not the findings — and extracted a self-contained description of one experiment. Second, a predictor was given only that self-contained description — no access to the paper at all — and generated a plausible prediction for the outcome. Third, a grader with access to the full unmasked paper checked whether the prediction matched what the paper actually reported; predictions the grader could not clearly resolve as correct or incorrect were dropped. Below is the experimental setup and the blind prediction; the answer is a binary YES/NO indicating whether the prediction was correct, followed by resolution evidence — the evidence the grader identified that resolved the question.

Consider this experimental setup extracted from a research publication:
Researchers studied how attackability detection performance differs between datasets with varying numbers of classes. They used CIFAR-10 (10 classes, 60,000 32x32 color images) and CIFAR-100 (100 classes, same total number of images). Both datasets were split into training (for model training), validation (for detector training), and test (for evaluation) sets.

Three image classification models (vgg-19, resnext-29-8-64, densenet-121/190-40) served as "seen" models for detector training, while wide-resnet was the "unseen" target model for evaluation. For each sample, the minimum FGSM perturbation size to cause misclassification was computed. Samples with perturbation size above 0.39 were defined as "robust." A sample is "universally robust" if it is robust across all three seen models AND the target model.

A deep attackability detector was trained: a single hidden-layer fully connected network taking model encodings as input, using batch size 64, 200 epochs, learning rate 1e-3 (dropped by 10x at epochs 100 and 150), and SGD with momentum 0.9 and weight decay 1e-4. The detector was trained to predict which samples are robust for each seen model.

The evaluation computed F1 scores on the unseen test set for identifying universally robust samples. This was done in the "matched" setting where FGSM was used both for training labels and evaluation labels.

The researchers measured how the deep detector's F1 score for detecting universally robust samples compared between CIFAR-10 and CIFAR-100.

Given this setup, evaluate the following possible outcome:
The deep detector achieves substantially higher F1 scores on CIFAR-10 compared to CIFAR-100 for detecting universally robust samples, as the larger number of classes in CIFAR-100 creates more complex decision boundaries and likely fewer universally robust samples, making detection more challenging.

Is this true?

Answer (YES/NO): NO